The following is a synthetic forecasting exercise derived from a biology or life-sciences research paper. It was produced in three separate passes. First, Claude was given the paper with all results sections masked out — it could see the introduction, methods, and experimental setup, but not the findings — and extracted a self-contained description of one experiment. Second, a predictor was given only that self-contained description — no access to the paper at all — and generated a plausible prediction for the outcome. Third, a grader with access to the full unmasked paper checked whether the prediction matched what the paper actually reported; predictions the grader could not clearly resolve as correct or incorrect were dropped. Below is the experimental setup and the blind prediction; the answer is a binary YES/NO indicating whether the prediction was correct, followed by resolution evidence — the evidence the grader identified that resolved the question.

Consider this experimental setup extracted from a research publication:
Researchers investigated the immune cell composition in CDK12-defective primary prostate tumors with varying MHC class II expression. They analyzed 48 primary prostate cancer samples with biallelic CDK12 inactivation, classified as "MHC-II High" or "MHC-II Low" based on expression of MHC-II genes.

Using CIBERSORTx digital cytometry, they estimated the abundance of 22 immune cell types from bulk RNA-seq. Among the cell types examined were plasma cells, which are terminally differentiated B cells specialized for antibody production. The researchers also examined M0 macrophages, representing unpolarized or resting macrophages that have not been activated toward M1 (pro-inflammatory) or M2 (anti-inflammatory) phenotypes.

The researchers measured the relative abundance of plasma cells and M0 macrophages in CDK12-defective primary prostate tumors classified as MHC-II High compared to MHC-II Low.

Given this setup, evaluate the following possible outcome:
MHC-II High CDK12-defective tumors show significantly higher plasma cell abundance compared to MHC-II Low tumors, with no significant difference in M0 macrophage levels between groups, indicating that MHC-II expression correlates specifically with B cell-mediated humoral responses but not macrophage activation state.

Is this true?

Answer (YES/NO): NO